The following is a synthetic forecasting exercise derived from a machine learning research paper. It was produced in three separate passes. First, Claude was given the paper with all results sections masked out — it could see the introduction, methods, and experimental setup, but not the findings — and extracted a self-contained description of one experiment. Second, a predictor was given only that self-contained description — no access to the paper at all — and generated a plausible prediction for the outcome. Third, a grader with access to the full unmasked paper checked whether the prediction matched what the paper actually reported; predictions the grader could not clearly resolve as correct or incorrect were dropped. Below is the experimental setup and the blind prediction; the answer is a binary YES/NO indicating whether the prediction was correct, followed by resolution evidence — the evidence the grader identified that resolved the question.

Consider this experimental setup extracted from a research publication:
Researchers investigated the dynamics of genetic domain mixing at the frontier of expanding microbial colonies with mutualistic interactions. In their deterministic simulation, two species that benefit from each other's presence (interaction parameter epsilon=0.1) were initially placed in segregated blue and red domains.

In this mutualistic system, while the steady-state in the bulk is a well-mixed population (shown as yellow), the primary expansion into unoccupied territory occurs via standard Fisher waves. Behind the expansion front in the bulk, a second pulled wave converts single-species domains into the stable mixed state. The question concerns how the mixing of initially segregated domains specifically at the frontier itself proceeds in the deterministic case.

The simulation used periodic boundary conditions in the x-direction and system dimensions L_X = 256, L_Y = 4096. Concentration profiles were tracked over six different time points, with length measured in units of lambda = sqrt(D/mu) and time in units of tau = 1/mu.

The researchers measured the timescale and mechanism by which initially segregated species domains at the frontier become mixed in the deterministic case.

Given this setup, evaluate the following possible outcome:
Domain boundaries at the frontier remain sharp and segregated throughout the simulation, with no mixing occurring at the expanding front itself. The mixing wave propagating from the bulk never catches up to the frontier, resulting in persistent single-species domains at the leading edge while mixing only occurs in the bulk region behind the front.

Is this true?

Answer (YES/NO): NO